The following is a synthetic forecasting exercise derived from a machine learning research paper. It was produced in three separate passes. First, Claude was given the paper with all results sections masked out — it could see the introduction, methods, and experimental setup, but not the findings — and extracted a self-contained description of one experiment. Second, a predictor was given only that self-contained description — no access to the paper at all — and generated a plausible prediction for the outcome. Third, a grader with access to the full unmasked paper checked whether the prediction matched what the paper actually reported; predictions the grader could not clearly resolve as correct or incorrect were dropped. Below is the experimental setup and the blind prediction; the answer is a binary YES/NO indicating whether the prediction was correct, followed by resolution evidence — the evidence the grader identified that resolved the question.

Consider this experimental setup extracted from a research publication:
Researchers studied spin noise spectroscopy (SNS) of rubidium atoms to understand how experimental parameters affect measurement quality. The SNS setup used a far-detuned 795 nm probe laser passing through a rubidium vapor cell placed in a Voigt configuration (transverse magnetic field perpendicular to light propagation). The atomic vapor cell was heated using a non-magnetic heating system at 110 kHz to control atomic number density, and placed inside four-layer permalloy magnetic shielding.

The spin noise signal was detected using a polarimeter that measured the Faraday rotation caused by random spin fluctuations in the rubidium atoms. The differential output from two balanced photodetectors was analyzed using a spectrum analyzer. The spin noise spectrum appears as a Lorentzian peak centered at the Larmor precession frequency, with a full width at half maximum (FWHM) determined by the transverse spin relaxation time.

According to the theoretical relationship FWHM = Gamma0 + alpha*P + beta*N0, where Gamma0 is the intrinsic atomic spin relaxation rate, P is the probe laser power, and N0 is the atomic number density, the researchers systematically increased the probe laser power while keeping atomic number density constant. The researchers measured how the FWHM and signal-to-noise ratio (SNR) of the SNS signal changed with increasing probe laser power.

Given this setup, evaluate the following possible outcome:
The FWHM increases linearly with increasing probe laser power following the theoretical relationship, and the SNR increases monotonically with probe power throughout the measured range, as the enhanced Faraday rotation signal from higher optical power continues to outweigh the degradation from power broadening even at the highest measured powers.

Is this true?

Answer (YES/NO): YES